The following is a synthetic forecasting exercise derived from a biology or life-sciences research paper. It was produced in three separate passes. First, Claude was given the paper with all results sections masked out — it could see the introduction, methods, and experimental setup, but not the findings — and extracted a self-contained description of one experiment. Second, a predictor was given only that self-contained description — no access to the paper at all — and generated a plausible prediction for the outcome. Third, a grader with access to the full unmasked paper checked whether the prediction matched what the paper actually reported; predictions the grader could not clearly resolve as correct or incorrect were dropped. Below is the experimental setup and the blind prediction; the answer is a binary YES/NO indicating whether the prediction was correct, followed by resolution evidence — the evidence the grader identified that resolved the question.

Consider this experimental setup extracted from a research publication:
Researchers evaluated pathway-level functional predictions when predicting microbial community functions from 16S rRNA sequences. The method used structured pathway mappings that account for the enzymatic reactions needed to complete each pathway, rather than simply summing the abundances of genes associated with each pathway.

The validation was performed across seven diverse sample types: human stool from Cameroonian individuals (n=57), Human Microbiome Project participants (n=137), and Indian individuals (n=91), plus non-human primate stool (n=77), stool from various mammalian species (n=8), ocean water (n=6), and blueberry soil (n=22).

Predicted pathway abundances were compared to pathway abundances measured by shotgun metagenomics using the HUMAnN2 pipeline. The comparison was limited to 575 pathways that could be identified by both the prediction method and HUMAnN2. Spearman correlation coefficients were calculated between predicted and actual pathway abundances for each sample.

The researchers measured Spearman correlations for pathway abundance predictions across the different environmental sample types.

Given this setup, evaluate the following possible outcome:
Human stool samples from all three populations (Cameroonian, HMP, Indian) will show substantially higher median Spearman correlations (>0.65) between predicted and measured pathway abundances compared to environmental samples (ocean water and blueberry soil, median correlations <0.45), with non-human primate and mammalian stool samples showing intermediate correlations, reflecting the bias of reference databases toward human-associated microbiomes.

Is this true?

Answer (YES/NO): NO